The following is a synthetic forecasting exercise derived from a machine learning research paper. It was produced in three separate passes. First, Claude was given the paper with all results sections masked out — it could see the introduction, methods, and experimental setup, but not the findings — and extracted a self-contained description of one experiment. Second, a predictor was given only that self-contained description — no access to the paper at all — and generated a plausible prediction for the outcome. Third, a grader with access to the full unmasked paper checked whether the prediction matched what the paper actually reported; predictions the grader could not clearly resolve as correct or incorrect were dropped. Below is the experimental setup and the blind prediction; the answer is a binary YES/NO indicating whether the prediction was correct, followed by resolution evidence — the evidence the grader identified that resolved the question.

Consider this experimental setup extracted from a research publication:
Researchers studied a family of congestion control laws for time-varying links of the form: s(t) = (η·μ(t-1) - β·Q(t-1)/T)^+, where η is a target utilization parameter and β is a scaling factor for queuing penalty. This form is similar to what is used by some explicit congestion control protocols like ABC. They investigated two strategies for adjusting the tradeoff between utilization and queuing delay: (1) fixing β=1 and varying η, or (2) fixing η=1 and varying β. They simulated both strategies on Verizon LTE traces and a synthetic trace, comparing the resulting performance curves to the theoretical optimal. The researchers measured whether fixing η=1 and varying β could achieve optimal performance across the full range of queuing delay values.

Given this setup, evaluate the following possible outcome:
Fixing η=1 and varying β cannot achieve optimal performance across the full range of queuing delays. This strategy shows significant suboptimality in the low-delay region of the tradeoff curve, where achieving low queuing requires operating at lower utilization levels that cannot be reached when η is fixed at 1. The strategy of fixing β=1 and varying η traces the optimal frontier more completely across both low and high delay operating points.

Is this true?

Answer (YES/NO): YES